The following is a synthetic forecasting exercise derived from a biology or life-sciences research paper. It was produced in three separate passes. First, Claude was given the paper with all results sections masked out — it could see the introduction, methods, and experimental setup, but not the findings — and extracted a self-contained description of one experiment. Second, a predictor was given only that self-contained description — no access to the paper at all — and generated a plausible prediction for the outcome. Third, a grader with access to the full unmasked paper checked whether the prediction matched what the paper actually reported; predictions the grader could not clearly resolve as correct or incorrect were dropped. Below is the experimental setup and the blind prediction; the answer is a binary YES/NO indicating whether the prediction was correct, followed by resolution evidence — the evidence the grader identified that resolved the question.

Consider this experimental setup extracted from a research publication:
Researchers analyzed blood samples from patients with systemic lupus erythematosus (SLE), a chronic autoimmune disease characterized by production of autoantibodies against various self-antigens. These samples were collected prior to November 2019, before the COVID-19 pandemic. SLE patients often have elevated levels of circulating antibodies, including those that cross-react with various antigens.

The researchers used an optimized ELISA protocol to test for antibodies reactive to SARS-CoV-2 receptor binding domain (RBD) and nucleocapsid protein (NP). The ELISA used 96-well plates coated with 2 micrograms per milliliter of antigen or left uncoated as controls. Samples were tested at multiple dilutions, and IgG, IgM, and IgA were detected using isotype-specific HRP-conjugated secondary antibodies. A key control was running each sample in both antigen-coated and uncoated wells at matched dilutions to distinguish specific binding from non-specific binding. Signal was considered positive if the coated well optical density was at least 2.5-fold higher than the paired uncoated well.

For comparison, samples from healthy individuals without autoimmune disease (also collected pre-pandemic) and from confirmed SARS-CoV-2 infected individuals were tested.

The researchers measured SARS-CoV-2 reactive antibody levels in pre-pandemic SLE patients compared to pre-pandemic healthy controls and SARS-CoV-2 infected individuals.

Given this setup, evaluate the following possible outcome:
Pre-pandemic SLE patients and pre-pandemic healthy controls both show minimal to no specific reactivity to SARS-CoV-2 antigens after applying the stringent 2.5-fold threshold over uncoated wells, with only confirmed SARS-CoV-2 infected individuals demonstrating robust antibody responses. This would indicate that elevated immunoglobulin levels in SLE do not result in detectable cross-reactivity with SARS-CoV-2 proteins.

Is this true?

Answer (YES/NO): NO